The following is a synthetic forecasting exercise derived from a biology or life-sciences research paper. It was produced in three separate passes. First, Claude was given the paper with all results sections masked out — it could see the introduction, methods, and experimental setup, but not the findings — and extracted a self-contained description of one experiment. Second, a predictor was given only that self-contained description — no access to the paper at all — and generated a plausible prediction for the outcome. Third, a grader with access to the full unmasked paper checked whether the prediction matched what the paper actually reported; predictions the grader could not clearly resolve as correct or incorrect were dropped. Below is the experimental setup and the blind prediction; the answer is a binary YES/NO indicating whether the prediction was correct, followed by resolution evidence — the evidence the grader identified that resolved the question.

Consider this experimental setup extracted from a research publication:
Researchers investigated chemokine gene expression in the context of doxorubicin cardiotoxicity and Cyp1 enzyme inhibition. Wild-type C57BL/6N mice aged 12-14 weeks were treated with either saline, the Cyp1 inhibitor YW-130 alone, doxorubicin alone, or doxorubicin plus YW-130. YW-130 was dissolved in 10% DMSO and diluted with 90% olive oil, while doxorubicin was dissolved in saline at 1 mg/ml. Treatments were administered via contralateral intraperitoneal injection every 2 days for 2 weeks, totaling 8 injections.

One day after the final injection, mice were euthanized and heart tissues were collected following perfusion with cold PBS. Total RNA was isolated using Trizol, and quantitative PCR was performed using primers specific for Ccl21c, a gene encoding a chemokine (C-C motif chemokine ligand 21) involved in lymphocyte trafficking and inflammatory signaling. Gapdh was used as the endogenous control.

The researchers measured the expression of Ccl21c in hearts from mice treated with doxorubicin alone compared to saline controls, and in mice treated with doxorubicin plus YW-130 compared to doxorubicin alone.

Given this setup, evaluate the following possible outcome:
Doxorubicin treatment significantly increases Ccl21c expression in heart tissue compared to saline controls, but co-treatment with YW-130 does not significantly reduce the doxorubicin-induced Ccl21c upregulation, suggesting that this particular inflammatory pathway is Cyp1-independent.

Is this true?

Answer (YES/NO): NO